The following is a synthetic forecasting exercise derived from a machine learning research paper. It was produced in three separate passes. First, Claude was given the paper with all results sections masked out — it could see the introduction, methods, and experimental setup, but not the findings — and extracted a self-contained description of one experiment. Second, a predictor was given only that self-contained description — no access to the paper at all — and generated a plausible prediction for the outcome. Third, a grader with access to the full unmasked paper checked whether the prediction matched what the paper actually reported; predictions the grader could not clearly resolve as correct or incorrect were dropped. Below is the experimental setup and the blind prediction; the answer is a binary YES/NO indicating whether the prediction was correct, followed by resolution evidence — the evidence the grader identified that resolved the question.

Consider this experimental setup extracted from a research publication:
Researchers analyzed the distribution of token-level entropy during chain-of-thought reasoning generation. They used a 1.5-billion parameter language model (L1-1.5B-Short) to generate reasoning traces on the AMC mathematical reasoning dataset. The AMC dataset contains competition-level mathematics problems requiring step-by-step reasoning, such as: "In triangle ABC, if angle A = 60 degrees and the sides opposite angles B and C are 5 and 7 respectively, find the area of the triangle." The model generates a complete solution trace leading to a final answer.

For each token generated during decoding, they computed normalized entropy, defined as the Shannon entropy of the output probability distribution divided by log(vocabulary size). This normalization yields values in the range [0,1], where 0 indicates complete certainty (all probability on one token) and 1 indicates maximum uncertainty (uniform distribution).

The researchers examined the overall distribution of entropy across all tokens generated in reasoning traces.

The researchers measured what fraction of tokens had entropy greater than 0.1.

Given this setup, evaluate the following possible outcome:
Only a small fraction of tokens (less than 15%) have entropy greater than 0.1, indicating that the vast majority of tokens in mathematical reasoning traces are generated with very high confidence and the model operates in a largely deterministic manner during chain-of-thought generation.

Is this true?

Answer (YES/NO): YES